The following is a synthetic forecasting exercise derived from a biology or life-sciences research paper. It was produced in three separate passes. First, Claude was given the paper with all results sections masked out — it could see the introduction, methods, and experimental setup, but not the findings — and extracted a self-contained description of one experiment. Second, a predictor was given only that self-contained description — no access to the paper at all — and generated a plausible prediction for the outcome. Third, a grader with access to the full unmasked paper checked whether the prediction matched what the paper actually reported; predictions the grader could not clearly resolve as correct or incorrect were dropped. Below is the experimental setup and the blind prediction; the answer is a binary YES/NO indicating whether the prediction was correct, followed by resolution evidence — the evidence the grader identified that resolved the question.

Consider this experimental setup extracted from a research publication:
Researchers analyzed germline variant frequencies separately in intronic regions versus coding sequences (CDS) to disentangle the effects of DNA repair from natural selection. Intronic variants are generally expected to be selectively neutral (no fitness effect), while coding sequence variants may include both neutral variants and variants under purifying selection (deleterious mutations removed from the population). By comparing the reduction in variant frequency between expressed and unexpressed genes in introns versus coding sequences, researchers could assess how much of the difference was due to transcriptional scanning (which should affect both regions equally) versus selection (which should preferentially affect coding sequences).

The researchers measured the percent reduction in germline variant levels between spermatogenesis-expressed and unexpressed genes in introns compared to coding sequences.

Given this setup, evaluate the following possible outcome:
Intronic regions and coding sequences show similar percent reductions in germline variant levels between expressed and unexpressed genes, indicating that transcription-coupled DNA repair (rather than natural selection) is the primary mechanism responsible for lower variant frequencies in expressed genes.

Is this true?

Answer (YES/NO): NO